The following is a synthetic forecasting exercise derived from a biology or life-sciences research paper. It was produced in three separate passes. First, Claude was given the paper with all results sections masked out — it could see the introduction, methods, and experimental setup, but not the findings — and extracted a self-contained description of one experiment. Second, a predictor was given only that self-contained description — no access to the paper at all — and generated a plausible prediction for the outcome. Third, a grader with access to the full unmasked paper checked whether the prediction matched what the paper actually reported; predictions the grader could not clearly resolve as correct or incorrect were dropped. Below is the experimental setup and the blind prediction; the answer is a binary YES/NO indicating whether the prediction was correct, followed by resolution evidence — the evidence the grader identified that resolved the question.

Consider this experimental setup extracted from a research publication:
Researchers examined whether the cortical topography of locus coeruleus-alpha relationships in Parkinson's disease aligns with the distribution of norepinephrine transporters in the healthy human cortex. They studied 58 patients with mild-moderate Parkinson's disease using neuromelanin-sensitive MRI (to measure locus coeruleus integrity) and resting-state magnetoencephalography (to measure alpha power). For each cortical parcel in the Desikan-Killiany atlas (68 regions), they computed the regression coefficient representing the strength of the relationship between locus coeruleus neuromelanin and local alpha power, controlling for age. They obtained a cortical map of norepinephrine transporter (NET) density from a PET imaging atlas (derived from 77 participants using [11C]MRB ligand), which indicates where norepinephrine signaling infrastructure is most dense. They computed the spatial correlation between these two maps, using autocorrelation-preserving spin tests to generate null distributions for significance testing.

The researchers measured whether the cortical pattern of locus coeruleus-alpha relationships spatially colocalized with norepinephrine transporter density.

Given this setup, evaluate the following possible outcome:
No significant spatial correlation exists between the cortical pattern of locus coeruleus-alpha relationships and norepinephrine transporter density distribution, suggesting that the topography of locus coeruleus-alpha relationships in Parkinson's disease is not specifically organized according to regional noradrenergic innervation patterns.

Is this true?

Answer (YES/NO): NO